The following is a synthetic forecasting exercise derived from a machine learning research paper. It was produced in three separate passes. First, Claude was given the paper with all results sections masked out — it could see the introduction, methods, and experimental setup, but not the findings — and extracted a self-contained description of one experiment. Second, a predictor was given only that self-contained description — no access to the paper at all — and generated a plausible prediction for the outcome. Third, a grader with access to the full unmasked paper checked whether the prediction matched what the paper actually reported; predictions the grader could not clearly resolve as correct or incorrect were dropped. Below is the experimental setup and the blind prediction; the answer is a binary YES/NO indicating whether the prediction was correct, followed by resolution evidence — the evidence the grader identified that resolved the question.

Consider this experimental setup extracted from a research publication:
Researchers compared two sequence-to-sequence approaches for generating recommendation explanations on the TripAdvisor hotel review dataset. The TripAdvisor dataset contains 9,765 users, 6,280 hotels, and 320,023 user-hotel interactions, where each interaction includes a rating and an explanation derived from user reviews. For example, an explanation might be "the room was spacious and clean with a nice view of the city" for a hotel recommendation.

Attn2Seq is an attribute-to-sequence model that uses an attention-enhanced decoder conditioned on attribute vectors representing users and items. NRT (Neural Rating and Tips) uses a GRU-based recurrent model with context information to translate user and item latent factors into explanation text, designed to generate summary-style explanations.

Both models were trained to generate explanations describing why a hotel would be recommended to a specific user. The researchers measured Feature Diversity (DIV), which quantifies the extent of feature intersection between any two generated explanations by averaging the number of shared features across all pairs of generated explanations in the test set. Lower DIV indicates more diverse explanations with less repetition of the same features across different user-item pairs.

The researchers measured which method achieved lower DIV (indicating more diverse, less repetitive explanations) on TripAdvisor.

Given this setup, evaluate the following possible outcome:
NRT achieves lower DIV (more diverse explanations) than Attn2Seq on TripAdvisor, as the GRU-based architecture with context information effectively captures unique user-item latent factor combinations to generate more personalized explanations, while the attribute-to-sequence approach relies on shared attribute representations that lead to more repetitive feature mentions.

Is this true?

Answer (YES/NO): NO